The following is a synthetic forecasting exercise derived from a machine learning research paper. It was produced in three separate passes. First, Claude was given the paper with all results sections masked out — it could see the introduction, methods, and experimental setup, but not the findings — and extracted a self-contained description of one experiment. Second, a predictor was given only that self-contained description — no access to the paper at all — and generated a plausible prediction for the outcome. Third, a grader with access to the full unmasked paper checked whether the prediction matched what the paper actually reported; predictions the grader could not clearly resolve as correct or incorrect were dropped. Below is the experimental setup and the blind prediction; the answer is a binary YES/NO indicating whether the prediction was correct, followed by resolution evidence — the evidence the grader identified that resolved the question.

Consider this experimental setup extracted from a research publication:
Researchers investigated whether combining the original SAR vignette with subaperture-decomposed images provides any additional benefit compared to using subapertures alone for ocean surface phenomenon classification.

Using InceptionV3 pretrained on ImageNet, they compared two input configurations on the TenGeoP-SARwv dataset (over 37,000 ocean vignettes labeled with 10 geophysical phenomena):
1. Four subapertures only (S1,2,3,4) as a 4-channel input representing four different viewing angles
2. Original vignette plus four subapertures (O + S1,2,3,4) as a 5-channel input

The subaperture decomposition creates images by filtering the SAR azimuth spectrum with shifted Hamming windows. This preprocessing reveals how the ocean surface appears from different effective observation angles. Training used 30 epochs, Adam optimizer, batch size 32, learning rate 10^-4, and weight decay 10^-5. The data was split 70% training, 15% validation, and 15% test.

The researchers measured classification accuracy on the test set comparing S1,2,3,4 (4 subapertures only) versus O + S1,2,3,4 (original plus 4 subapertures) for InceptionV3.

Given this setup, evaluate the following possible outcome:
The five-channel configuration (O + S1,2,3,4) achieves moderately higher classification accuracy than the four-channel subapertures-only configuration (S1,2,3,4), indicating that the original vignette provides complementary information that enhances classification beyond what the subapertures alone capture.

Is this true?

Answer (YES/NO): NO